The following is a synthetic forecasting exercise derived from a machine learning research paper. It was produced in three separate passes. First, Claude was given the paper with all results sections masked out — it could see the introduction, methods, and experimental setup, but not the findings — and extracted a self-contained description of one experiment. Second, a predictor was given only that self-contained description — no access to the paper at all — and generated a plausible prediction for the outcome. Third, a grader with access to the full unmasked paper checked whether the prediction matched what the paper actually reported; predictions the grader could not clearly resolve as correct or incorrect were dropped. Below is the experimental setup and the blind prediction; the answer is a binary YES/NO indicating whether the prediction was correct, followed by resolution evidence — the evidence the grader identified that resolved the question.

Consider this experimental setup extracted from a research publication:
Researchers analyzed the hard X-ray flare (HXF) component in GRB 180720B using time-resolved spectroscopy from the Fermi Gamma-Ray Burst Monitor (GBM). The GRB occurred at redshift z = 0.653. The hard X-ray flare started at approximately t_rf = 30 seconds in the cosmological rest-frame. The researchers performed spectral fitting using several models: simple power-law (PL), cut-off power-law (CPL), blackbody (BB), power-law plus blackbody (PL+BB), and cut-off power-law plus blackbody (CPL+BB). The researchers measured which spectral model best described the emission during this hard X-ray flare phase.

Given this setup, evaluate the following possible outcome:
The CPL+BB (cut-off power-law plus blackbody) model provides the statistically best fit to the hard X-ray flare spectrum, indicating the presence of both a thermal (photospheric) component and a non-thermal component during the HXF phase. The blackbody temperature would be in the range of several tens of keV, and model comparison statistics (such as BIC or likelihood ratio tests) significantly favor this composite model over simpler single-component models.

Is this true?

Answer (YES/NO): NO